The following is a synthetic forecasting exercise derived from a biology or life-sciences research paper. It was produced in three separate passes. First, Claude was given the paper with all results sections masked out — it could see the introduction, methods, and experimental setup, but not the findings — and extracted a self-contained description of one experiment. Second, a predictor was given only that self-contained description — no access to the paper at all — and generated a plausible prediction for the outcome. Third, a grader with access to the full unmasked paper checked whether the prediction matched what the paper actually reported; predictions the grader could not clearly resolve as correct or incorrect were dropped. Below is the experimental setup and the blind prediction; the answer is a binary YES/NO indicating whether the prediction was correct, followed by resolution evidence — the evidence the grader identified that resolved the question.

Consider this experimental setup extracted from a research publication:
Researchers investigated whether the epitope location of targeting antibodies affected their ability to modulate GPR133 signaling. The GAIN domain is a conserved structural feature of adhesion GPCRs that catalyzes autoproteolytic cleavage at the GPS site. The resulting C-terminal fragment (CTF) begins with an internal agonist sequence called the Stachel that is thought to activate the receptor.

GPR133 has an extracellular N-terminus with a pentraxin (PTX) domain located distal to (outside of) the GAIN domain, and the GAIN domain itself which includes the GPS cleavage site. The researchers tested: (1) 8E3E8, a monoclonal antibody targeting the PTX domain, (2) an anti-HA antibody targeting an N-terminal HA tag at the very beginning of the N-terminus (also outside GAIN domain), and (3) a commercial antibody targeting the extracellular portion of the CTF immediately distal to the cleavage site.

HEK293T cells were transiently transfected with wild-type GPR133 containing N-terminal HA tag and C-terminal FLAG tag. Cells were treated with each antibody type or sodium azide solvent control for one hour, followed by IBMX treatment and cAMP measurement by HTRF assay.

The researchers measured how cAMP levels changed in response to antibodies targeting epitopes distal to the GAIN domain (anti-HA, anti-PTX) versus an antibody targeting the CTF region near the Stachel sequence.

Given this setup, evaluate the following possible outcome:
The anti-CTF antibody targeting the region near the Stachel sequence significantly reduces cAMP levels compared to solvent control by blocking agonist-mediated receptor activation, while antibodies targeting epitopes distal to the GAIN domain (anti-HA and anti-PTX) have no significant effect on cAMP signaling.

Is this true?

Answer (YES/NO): NO